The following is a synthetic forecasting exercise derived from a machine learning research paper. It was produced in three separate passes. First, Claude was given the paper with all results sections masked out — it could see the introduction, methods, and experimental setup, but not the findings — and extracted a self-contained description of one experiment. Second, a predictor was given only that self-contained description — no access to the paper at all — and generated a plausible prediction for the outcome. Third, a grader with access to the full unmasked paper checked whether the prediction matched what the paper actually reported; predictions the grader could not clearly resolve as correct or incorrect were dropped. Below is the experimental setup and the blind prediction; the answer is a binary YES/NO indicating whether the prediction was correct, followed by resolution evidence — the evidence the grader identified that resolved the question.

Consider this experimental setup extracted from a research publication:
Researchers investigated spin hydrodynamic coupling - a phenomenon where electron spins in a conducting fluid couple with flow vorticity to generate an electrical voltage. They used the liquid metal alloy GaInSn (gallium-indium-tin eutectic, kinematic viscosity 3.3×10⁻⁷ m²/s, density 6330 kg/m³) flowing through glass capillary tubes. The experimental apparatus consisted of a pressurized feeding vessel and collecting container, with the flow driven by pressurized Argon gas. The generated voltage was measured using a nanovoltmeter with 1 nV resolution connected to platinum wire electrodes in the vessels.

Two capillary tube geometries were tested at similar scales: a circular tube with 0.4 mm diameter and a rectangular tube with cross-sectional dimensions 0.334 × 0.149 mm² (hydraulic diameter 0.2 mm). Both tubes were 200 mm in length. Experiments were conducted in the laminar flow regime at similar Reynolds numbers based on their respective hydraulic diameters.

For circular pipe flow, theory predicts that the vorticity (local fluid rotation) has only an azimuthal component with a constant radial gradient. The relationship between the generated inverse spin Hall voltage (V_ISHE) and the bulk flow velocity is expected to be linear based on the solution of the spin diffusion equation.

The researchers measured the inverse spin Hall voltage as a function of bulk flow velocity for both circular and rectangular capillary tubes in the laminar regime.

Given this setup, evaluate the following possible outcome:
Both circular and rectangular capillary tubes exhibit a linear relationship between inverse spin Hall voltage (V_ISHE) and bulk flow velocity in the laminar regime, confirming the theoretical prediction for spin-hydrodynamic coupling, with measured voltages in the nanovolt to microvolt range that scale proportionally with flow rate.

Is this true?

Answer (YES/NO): YES